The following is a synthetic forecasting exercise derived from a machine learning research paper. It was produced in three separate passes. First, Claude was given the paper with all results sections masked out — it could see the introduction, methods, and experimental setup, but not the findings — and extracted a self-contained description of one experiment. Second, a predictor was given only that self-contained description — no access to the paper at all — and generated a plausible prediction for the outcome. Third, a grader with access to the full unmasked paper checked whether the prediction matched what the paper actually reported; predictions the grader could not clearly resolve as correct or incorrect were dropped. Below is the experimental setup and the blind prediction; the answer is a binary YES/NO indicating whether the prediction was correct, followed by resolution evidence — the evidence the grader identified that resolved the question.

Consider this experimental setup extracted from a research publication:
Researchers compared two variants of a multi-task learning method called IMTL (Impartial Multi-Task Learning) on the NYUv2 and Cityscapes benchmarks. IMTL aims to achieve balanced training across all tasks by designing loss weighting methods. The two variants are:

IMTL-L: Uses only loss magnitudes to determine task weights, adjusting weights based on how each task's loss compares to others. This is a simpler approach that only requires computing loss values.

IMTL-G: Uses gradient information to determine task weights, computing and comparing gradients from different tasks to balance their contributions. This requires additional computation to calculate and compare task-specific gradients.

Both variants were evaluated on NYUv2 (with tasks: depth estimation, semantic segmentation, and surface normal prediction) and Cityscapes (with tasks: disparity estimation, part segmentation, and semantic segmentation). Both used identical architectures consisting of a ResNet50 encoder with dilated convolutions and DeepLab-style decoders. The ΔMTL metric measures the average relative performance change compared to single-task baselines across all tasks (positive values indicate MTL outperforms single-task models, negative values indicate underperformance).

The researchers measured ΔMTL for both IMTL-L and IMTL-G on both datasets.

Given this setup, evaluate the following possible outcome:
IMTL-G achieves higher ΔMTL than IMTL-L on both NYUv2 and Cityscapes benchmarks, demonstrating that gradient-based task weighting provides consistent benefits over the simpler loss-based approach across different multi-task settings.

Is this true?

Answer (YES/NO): YES